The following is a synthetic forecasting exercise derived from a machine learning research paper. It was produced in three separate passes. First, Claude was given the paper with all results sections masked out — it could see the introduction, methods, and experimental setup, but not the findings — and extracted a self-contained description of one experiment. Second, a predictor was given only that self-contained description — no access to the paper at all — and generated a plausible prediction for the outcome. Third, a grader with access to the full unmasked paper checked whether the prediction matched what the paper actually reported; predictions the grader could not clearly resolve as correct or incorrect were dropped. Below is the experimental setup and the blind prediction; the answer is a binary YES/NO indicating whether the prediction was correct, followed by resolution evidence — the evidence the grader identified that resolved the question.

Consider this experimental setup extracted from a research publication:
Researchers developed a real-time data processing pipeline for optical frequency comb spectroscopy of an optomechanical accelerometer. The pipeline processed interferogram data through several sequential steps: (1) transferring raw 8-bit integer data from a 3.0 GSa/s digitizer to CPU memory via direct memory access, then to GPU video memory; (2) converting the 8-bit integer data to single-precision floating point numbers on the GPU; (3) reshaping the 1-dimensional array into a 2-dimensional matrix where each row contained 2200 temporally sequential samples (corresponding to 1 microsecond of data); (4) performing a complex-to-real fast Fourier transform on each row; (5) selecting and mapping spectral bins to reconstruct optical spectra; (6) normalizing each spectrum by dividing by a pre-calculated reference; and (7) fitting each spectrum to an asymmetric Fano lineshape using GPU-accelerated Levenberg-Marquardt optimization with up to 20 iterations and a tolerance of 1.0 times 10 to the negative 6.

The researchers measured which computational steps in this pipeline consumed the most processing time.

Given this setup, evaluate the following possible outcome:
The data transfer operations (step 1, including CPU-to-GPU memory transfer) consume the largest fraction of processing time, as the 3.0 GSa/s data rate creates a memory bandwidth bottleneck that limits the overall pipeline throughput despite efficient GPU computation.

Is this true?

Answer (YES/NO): NO